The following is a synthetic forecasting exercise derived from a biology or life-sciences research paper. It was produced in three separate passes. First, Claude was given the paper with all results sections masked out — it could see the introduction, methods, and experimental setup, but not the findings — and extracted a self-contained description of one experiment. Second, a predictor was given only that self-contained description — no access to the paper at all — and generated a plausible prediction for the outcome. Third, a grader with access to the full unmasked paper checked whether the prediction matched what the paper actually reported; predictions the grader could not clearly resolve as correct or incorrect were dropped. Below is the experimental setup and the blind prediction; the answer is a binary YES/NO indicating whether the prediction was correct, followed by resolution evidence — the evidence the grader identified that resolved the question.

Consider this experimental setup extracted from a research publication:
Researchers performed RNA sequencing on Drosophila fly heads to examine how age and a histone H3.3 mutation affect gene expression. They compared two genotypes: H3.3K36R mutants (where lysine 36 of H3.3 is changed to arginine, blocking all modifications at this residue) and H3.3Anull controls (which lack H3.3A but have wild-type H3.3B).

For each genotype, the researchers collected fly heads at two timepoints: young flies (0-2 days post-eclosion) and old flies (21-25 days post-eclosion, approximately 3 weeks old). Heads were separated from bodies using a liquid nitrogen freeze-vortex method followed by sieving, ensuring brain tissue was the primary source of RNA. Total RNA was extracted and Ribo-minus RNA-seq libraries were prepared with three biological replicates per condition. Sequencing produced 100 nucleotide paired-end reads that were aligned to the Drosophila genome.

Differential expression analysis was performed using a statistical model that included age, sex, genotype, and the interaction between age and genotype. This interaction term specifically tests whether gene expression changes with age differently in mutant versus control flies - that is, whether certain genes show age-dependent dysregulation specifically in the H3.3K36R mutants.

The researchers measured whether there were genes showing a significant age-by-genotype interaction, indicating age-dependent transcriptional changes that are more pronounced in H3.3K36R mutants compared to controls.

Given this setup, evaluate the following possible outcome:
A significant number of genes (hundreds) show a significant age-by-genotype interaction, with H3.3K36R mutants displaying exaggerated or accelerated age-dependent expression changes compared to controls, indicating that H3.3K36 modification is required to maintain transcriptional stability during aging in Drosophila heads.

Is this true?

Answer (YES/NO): YES